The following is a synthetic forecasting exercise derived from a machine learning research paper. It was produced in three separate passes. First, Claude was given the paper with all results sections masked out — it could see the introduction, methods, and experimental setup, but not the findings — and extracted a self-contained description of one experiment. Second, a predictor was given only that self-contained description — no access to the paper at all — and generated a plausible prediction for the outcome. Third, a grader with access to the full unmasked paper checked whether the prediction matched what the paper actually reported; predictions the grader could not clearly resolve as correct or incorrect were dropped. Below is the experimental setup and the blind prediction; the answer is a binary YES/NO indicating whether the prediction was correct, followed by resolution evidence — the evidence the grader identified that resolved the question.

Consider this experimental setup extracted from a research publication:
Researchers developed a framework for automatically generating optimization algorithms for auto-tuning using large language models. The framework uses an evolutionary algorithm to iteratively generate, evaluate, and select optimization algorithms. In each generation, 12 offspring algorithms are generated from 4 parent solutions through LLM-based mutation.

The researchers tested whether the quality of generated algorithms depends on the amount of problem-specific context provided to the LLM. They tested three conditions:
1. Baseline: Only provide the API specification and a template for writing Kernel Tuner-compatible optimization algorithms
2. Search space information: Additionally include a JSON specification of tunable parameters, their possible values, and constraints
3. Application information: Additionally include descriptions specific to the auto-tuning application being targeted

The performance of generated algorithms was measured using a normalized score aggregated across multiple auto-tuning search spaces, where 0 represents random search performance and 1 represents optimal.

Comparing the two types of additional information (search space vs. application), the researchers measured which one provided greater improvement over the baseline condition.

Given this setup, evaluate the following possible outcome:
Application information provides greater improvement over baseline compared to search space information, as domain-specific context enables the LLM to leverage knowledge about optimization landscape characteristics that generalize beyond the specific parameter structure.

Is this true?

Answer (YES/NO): YES